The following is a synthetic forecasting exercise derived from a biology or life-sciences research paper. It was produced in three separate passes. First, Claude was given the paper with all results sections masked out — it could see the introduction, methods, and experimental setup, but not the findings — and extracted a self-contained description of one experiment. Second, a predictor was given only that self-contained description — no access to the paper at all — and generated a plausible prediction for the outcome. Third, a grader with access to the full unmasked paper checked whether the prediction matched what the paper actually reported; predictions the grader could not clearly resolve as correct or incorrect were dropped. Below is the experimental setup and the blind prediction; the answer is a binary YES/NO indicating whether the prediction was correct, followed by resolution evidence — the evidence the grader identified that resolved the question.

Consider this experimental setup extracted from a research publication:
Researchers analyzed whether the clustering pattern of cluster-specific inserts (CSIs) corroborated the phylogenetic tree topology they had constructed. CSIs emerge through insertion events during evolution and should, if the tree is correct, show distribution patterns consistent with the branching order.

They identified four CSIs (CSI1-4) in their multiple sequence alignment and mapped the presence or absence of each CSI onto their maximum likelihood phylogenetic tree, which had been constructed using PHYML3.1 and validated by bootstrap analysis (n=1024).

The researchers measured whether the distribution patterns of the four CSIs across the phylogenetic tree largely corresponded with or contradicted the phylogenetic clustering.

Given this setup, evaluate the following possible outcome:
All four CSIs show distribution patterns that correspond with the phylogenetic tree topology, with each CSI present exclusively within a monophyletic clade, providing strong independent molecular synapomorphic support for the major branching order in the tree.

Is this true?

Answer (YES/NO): NO